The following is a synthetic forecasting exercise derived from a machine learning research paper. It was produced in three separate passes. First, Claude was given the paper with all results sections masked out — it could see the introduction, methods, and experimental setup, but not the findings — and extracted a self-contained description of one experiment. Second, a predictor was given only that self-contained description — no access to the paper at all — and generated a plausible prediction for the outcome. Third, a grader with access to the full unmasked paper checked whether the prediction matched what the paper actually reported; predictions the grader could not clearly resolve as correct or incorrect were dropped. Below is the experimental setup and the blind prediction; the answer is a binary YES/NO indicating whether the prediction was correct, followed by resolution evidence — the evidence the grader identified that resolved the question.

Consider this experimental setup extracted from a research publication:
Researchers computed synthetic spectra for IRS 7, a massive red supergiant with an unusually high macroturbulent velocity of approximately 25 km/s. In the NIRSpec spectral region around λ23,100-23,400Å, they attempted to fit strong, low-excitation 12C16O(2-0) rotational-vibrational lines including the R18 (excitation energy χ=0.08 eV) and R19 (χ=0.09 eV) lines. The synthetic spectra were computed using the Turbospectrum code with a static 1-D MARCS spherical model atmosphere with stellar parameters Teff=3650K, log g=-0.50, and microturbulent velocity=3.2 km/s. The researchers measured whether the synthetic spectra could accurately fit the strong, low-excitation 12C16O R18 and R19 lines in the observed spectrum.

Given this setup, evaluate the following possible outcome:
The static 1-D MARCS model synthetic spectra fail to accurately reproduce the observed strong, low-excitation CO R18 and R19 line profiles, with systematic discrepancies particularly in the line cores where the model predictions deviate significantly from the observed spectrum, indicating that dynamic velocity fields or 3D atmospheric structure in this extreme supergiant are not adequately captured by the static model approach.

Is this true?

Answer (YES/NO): YES